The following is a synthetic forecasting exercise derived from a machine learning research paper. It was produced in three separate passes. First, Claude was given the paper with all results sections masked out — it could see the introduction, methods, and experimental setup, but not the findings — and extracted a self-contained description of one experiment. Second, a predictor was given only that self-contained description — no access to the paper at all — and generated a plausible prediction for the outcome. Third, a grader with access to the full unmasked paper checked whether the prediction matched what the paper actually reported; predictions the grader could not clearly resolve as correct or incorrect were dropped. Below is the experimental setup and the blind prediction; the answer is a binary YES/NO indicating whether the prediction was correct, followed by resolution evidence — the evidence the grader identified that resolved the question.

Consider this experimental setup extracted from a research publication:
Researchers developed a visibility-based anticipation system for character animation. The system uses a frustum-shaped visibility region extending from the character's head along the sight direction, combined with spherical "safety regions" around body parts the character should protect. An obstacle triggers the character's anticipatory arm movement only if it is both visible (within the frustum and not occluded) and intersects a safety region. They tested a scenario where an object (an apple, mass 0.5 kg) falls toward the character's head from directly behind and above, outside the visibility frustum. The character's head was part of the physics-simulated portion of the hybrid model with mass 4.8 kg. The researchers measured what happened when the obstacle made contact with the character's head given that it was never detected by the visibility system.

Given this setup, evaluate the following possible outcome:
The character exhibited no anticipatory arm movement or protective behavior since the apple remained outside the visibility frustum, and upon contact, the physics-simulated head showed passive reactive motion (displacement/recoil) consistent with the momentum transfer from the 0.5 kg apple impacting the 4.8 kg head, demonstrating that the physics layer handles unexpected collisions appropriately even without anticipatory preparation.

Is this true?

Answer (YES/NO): NO